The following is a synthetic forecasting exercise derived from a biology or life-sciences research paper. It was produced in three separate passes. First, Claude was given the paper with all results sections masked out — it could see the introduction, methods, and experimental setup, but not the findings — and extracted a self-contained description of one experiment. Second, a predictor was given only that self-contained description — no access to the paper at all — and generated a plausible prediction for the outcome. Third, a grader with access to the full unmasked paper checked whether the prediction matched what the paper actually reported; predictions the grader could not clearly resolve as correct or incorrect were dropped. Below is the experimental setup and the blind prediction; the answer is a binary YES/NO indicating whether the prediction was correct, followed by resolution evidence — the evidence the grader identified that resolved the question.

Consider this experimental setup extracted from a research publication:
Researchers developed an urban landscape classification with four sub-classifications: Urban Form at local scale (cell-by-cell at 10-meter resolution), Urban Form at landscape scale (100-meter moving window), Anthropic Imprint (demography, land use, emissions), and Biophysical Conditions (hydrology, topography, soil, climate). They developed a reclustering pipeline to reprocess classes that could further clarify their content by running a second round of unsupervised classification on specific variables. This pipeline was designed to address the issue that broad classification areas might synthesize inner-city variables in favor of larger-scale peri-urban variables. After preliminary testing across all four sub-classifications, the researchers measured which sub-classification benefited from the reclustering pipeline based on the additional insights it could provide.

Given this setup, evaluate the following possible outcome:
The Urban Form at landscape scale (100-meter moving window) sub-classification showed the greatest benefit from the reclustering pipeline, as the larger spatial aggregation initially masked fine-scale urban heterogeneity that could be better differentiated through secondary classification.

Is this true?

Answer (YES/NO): NO